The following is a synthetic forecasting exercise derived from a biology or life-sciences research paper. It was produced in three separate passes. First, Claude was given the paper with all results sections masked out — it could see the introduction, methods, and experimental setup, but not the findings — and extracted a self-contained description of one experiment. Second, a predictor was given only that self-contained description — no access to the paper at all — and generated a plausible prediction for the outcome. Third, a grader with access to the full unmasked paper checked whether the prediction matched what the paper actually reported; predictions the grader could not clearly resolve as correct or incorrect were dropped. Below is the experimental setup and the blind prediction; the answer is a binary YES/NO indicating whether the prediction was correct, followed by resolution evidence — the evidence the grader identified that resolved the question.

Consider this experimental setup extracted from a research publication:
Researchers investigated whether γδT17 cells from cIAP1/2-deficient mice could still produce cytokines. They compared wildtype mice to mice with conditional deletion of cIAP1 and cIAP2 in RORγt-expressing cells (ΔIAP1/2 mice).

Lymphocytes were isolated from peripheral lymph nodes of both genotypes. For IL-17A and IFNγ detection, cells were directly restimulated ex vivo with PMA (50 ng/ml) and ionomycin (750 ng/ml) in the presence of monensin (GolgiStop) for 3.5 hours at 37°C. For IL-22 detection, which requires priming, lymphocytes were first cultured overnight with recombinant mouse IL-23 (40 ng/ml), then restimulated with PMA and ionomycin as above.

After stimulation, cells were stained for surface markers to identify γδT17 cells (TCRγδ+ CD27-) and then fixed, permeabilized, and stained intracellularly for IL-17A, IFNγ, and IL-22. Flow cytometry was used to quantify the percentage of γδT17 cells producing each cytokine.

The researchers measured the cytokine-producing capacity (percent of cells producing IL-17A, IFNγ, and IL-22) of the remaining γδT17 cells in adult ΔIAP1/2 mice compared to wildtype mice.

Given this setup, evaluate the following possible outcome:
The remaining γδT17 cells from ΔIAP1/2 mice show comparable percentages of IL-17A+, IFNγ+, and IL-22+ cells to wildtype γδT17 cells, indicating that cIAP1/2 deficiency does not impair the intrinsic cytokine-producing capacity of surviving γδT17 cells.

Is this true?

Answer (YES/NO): NO